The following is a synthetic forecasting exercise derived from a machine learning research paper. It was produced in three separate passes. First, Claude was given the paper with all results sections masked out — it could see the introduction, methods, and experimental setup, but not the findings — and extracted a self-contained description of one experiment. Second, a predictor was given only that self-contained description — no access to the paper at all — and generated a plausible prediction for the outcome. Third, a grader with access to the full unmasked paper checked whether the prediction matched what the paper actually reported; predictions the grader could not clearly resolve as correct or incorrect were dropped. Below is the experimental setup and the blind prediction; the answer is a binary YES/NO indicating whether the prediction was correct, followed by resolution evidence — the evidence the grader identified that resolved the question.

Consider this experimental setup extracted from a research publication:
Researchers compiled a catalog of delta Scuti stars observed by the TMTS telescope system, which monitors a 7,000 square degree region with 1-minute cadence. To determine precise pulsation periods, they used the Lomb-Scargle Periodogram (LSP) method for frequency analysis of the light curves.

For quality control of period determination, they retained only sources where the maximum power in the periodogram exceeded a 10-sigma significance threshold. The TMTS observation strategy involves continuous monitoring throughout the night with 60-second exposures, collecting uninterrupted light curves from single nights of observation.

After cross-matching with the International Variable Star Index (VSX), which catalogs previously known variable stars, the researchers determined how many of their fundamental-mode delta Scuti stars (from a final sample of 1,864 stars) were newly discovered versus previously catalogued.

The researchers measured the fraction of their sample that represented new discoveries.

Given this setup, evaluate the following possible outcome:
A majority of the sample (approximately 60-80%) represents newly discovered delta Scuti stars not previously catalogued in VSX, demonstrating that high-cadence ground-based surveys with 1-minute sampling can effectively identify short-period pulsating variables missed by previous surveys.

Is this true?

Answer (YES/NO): NO